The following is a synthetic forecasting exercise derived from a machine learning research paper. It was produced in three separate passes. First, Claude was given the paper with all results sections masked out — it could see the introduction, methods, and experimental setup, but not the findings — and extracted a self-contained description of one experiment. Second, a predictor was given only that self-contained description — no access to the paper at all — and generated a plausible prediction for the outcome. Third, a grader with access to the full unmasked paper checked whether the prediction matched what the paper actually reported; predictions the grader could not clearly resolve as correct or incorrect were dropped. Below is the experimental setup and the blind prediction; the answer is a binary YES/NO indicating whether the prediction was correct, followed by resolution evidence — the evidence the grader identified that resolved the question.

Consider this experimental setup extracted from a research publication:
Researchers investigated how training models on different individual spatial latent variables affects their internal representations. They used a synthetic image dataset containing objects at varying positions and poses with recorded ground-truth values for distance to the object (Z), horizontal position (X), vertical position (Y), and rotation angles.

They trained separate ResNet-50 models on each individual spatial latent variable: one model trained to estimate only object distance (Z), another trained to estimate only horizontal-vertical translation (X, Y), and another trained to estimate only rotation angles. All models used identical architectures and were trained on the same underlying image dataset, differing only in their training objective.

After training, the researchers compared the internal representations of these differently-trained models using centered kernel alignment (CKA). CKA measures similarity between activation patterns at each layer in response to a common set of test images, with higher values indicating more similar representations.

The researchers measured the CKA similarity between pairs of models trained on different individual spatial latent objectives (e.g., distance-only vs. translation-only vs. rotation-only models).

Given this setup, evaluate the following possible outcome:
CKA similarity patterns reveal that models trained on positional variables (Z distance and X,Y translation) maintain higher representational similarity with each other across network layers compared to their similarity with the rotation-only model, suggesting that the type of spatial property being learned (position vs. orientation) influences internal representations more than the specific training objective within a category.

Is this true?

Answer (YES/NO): NO